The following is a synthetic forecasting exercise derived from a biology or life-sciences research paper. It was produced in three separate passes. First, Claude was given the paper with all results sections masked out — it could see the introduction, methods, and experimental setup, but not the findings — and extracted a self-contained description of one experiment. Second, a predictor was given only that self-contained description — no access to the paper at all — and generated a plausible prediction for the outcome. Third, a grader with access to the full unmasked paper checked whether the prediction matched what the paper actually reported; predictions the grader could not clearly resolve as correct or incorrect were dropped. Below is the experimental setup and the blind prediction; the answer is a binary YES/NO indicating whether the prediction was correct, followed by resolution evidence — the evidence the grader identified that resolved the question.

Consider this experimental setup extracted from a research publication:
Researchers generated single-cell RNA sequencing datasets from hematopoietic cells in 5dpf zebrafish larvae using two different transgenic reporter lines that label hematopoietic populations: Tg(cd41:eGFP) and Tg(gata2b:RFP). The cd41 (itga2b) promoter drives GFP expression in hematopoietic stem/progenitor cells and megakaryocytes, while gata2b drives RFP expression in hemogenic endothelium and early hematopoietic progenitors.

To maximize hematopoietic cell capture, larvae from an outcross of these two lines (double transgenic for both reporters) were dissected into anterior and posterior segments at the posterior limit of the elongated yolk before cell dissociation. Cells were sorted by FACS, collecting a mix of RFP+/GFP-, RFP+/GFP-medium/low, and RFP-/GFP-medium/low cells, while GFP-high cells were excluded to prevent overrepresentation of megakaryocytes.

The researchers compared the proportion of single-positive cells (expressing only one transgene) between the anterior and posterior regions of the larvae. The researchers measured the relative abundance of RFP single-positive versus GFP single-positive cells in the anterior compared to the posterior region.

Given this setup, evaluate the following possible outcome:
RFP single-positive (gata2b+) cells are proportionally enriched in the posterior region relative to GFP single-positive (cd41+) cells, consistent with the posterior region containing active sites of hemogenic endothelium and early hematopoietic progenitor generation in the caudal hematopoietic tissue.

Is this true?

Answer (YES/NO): NO